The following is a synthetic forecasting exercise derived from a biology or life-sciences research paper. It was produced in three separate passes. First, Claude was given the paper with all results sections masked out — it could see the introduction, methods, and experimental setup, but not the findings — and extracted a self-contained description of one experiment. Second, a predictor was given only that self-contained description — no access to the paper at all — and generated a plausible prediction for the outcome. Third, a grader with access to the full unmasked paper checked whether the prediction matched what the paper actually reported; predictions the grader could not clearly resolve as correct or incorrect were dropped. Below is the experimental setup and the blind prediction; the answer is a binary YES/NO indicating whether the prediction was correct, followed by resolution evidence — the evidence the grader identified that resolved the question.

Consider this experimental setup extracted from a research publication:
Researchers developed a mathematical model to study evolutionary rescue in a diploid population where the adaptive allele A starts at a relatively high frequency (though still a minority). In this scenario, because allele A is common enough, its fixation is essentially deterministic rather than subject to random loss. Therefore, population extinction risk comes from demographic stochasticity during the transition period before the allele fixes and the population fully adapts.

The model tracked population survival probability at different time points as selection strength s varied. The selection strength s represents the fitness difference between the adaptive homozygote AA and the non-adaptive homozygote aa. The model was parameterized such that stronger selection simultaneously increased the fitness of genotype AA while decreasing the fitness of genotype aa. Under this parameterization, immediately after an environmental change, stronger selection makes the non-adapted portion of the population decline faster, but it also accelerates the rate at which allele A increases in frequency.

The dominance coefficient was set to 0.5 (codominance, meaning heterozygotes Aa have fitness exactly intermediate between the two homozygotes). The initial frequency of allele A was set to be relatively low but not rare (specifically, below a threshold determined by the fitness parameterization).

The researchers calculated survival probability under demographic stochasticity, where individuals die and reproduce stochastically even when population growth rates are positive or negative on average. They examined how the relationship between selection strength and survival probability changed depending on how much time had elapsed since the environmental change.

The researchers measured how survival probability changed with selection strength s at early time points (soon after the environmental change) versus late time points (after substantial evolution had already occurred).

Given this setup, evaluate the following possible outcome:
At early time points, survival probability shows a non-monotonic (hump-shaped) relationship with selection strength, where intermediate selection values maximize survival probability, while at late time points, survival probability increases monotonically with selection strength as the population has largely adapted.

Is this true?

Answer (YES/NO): NO